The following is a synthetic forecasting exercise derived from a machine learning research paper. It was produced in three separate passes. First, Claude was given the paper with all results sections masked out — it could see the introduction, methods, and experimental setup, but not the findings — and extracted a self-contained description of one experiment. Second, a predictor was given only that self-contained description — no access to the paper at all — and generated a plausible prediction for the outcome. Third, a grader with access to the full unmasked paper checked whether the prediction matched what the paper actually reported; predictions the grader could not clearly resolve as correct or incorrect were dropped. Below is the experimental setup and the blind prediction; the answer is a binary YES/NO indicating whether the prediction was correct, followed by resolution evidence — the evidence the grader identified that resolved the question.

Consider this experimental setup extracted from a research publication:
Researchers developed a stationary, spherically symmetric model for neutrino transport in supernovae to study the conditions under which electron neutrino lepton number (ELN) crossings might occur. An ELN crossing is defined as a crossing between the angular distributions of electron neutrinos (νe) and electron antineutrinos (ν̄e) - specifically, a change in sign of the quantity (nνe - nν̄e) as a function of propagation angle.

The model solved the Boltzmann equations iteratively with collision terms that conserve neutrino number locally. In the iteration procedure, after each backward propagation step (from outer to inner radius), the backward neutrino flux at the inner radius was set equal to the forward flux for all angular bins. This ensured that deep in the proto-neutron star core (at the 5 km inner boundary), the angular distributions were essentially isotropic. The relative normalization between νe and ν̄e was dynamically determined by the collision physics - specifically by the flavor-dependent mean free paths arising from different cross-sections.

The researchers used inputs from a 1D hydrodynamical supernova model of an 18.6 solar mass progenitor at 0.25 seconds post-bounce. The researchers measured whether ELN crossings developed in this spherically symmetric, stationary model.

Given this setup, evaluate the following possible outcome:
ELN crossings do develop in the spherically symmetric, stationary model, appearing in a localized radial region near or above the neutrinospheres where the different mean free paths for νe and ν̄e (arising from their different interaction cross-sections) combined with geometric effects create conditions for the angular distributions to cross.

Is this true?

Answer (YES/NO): NO